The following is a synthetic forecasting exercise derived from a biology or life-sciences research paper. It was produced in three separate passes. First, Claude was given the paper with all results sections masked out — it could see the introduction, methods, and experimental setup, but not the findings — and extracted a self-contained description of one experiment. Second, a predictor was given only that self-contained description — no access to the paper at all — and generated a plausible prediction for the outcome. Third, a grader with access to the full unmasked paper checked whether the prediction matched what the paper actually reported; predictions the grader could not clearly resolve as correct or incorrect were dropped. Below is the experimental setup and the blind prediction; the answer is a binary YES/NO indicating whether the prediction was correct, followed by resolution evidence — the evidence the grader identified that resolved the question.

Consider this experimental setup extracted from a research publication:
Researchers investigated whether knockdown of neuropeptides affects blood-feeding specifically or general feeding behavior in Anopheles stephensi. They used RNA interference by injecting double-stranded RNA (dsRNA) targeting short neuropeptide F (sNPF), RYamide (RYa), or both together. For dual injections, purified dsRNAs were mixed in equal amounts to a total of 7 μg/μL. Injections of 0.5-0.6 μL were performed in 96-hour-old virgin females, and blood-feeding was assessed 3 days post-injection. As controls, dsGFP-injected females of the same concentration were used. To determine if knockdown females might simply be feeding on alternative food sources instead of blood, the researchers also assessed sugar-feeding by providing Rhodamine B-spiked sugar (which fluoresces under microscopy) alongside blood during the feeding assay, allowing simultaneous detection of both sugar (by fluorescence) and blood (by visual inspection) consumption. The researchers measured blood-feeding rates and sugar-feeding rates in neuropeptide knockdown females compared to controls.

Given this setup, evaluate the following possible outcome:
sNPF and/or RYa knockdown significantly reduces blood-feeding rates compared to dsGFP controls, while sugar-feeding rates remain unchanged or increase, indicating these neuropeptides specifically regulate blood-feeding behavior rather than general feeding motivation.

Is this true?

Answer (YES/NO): YES